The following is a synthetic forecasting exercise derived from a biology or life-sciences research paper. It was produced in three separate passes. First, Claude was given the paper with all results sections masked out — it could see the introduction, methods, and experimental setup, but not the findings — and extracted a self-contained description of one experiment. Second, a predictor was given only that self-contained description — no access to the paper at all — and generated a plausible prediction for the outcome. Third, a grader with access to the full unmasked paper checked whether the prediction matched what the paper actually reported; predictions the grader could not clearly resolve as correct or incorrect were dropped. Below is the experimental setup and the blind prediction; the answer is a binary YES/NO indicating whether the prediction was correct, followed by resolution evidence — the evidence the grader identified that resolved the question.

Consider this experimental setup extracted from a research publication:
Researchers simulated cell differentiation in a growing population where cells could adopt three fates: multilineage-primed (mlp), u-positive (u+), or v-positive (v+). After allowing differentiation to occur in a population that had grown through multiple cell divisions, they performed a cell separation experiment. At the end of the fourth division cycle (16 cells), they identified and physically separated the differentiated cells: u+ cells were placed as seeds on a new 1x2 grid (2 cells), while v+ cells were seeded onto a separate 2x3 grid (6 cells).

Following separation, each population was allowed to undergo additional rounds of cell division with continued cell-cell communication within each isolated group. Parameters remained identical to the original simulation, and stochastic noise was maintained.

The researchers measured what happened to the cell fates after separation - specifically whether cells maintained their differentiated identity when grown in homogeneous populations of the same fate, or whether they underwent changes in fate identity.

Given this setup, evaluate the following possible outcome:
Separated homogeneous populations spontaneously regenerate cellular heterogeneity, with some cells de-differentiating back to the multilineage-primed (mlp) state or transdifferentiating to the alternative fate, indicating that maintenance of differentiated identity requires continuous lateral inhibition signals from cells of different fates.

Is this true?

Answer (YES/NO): YES